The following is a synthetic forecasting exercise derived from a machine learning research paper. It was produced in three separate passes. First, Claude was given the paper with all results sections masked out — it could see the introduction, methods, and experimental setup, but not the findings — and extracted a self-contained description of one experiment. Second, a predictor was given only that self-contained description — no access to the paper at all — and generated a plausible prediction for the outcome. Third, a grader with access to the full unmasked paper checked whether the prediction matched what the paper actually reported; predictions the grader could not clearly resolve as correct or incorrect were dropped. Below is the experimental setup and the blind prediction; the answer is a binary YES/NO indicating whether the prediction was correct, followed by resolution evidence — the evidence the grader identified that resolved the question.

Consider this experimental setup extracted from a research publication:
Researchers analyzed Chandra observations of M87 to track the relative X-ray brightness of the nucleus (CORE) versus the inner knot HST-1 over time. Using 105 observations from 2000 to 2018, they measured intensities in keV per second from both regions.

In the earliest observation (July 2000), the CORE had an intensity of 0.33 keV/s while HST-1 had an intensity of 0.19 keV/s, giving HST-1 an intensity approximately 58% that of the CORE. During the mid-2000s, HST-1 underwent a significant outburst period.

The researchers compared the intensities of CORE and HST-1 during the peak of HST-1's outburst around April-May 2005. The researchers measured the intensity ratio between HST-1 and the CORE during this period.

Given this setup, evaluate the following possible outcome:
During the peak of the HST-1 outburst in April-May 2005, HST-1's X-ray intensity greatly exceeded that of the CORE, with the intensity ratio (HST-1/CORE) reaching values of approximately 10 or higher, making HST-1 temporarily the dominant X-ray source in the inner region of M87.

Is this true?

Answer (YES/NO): YES